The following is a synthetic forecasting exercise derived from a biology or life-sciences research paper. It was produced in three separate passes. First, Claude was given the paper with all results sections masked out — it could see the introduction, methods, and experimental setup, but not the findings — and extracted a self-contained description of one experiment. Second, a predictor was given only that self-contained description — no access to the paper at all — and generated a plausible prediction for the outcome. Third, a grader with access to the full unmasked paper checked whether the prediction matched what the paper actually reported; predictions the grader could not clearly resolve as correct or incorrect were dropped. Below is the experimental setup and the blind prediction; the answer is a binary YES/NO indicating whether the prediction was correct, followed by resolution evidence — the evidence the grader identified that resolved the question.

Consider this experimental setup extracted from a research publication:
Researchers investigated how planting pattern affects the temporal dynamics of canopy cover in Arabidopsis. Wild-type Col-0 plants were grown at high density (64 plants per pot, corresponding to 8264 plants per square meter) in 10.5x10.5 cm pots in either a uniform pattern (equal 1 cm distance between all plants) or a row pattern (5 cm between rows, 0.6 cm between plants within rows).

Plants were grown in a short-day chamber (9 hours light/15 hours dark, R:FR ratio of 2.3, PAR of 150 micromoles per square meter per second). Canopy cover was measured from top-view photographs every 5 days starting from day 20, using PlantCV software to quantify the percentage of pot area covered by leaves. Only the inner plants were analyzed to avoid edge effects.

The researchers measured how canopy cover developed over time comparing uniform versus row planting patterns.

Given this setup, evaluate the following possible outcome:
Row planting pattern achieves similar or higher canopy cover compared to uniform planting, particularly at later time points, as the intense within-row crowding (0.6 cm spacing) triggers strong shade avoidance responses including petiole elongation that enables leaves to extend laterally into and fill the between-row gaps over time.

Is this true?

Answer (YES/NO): NO